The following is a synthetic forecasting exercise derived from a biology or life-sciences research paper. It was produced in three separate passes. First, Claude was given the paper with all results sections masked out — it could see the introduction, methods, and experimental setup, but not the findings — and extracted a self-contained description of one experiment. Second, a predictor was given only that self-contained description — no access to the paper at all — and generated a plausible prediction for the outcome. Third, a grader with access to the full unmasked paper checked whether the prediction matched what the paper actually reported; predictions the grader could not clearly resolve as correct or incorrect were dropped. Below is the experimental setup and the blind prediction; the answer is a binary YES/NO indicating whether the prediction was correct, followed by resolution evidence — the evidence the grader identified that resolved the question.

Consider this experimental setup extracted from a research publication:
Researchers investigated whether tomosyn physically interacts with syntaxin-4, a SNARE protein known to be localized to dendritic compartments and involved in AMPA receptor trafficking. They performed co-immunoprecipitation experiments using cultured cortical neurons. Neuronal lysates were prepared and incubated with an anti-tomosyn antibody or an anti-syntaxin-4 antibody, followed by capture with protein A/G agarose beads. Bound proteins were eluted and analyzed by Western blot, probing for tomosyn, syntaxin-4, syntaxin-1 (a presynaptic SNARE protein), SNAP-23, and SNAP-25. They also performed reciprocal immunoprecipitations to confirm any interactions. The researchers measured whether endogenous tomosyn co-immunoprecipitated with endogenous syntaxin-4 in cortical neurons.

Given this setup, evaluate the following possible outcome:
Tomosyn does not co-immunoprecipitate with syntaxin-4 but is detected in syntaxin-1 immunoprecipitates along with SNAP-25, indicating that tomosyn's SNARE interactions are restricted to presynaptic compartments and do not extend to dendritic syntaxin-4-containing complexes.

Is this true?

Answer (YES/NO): NO